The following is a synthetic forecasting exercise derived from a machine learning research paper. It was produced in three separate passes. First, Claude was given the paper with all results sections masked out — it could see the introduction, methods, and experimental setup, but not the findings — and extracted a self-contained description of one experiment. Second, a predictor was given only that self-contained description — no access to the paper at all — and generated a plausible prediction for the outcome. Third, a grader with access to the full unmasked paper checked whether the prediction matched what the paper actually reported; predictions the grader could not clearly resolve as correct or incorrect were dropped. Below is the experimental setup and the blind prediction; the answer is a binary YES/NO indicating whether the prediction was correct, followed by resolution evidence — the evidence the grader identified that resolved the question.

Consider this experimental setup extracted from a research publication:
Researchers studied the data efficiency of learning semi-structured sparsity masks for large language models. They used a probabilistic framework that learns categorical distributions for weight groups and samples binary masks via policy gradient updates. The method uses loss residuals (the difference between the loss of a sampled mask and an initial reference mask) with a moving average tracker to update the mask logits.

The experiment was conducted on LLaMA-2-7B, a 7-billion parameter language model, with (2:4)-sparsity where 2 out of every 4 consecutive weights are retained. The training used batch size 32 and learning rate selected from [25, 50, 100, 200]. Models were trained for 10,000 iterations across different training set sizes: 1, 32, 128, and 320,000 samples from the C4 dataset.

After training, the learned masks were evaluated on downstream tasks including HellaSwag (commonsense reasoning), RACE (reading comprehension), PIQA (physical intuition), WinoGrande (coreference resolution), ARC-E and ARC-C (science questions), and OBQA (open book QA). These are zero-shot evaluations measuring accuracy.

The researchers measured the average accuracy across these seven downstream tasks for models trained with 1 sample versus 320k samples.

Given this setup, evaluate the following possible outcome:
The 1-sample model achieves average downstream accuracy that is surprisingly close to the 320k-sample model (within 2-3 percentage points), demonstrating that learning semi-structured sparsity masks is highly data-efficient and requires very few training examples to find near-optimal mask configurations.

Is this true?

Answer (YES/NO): YES